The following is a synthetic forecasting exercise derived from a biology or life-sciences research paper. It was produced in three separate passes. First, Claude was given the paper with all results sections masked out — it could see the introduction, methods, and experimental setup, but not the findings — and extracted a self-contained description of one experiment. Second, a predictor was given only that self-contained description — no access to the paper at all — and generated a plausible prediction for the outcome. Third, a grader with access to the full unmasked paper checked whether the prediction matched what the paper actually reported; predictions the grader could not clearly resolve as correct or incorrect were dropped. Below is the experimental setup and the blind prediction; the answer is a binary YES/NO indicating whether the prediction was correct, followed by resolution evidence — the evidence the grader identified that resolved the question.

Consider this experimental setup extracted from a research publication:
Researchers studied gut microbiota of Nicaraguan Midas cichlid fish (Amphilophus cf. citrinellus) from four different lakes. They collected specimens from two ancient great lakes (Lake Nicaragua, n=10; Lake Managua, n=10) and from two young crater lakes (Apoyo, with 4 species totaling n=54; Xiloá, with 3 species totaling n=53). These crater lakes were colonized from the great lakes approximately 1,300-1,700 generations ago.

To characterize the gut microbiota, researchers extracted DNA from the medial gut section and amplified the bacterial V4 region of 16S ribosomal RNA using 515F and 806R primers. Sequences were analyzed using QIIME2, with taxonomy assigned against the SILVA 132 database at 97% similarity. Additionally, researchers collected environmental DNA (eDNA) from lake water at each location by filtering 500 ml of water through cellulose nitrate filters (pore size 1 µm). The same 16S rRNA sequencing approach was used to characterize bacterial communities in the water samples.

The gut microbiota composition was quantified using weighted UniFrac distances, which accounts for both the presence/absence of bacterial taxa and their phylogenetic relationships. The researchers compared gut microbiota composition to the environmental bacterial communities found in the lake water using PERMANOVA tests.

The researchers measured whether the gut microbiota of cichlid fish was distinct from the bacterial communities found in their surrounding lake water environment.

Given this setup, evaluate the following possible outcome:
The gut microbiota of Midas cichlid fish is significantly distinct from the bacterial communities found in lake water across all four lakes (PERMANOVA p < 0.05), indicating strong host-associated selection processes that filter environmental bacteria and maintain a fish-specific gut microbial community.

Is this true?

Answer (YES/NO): YES